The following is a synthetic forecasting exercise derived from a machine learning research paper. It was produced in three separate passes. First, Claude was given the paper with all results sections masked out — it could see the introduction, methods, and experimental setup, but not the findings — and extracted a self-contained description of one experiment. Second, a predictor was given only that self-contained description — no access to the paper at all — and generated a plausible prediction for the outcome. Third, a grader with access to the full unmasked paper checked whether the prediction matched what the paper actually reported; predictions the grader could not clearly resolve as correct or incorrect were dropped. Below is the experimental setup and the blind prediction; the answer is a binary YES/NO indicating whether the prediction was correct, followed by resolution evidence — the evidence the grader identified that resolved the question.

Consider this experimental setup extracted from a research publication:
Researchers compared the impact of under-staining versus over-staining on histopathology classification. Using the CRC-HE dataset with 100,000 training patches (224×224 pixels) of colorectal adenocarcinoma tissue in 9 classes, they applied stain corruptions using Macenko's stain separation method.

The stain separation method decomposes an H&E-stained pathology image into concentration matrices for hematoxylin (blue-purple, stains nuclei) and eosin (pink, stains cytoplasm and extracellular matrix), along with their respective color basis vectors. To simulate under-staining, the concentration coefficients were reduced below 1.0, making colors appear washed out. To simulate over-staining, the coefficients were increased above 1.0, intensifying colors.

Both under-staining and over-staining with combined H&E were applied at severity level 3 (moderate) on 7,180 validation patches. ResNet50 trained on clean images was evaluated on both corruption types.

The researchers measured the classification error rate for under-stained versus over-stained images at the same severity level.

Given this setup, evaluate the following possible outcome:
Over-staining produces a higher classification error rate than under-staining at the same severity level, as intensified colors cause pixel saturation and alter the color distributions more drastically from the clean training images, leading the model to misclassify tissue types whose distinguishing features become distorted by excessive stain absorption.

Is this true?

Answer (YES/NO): NO